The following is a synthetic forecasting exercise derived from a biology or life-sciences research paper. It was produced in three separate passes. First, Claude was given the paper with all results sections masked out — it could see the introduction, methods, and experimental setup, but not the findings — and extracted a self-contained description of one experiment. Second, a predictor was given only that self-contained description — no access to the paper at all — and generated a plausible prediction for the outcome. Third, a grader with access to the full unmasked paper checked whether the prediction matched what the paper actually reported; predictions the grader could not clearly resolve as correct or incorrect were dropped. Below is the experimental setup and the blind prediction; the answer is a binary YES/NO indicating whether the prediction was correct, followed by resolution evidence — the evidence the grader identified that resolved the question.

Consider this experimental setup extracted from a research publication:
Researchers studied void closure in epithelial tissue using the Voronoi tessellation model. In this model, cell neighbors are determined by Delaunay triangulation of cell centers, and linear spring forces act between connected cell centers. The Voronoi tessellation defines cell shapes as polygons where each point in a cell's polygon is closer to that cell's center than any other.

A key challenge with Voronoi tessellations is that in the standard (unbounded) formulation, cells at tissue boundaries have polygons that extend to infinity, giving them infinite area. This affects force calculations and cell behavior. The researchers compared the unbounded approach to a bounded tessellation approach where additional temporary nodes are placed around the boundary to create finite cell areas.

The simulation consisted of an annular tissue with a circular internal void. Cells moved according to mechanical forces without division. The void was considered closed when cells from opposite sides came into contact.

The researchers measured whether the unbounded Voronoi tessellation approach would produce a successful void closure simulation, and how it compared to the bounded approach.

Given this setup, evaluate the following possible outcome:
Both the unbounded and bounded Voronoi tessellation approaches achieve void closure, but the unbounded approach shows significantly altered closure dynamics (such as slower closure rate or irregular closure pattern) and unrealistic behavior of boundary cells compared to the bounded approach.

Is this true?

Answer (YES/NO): NO